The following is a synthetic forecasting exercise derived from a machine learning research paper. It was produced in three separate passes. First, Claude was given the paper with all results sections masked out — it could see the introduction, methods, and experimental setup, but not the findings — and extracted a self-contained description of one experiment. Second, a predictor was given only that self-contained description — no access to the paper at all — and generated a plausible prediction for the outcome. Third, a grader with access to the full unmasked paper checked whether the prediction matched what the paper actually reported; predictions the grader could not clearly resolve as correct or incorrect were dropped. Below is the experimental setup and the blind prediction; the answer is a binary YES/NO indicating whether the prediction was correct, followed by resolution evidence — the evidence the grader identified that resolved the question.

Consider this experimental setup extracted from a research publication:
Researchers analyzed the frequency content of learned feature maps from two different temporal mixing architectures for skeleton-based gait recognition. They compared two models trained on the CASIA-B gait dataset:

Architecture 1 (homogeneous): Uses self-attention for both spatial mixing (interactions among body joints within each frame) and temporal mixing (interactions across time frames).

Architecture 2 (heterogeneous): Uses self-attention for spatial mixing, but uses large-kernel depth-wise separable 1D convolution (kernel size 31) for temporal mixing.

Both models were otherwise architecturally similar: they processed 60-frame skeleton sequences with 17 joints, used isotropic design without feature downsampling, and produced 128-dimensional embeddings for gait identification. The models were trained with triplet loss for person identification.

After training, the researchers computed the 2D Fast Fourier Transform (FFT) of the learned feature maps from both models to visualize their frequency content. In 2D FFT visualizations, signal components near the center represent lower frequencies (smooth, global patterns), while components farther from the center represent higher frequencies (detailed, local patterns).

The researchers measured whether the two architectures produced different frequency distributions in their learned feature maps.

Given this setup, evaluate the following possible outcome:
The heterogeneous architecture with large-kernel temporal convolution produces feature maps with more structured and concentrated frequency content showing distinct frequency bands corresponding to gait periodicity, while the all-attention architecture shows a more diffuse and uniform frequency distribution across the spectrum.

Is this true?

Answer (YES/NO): NO